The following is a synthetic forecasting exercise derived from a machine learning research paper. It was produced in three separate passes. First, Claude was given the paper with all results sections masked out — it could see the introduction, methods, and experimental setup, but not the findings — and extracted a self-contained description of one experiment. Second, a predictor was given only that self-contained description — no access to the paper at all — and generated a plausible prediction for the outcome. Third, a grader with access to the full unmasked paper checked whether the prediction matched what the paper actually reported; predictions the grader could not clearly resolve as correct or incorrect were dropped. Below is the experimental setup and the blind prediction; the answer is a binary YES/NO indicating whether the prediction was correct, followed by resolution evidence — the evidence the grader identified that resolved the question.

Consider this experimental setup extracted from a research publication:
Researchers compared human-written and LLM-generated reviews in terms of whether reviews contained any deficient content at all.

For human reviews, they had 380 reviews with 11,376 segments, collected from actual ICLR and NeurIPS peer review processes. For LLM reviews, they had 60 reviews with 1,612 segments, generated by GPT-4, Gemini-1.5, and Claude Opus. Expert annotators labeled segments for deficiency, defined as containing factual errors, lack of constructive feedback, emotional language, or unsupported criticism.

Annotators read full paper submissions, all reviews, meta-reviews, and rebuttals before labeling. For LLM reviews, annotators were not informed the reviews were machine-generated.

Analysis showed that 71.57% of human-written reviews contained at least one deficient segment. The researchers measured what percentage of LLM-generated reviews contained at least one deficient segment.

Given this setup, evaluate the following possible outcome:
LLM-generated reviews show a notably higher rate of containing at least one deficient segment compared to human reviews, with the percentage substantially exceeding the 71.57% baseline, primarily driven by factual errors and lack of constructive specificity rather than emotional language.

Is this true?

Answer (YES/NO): NO